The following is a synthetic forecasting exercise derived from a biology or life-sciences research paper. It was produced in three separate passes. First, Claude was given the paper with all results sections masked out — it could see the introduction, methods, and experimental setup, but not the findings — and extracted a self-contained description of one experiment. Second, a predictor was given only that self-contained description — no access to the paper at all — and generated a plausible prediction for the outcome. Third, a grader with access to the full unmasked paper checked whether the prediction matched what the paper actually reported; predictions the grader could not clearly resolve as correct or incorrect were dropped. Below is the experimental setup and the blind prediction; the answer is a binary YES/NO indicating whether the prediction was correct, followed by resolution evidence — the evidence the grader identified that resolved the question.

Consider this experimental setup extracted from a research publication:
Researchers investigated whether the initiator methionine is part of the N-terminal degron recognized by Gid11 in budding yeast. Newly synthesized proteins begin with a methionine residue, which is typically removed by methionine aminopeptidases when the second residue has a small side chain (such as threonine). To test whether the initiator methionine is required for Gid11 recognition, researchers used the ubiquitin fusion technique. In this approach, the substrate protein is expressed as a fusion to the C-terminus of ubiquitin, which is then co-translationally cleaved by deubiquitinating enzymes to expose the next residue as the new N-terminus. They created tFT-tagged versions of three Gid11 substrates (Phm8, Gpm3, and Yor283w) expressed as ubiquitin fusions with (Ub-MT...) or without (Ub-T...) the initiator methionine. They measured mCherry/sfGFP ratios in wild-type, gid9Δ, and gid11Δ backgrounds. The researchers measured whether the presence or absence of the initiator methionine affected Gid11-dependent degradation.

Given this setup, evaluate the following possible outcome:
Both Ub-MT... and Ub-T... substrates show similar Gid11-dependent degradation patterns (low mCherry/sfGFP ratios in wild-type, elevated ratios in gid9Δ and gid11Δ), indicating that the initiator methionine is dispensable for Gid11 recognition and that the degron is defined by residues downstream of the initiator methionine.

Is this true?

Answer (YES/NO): YES